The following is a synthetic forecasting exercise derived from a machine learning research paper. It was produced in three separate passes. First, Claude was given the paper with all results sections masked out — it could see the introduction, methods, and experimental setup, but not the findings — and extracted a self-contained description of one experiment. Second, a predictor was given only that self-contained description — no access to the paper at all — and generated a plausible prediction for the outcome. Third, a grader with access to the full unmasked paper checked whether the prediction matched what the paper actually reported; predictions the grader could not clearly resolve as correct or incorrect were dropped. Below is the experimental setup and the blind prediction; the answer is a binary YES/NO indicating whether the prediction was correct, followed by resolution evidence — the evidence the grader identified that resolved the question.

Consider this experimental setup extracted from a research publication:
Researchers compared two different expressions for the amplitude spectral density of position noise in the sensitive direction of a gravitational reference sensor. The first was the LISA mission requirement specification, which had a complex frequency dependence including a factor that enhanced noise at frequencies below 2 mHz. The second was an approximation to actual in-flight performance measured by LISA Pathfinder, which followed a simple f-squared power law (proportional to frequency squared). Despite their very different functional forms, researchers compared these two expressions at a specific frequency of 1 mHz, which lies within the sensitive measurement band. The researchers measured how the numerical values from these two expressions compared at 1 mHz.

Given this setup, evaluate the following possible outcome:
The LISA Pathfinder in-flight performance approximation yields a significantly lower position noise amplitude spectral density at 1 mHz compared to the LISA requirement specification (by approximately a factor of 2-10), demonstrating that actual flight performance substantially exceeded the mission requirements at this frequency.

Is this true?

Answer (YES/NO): NO